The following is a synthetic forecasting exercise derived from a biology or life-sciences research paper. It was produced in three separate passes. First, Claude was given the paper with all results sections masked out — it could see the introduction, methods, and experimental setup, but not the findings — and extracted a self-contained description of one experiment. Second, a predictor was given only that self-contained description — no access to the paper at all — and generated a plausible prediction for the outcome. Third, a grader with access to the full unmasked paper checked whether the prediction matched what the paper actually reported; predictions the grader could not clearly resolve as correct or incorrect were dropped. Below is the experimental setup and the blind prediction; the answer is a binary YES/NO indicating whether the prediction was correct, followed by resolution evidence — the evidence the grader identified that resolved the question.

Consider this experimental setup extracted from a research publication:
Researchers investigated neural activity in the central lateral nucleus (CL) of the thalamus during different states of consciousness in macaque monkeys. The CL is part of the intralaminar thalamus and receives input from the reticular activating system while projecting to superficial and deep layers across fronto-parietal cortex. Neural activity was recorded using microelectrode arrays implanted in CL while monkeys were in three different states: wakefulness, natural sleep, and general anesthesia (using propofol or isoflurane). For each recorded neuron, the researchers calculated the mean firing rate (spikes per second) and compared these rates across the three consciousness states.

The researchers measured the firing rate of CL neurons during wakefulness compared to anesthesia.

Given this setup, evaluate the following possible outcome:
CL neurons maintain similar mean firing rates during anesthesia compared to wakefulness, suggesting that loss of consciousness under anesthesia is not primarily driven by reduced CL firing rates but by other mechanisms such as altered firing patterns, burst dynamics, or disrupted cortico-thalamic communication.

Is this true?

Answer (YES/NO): NO